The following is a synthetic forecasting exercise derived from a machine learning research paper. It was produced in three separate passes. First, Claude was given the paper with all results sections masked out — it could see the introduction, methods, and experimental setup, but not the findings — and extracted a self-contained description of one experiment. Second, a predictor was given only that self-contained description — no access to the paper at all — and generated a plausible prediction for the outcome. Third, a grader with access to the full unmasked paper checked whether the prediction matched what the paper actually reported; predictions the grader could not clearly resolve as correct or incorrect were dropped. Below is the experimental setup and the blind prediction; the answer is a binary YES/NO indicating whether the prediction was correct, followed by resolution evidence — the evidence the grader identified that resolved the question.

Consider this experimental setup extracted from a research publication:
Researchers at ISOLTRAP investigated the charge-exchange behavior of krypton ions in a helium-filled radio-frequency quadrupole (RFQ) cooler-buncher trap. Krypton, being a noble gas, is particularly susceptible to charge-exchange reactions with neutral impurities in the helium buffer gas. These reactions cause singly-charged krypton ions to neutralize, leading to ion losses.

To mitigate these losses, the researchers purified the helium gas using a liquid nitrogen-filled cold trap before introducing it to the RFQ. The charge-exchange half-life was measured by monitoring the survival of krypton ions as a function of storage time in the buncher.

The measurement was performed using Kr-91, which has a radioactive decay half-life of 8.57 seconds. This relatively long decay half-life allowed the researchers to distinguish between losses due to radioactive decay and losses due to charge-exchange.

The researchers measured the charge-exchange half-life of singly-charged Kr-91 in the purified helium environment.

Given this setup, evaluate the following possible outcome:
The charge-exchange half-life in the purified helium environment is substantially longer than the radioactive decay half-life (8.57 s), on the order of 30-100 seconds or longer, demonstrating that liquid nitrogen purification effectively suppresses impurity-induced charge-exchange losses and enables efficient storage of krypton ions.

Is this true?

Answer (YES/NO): NO